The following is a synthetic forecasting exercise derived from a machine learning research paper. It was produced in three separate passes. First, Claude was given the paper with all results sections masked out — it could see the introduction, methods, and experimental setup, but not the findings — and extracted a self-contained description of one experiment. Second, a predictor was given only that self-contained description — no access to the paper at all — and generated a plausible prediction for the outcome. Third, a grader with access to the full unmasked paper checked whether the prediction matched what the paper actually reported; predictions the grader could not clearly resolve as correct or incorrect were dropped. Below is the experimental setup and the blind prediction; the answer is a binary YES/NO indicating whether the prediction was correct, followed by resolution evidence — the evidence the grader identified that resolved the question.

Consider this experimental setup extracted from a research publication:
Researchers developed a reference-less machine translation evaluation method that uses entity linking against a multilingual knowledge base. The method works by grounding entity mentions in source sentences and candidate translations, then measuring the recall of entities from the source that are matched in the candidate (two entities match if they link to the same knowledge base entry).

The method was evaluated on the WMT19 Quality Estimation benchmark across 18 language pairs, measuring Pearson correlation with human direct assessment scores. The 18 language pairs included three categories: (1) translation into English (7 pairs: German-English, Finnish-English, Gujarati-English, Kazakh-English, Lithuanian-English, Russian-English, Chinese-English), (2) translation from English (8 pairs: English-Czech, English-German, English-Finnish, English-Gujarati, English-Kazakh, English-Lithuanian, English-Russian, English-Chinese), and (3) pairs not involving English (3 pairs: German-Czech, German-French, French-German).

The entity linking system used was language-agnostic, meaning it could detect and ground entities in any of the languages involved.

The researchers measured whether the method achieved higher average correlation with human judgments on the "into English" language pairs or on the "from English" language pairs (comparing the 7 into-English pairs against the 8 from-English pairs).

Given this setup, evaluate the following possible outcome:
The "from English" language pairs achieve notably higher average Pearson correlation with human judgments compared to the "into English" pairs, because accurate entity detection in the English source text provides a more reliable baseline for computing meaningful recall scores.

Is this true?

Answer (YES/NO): NO